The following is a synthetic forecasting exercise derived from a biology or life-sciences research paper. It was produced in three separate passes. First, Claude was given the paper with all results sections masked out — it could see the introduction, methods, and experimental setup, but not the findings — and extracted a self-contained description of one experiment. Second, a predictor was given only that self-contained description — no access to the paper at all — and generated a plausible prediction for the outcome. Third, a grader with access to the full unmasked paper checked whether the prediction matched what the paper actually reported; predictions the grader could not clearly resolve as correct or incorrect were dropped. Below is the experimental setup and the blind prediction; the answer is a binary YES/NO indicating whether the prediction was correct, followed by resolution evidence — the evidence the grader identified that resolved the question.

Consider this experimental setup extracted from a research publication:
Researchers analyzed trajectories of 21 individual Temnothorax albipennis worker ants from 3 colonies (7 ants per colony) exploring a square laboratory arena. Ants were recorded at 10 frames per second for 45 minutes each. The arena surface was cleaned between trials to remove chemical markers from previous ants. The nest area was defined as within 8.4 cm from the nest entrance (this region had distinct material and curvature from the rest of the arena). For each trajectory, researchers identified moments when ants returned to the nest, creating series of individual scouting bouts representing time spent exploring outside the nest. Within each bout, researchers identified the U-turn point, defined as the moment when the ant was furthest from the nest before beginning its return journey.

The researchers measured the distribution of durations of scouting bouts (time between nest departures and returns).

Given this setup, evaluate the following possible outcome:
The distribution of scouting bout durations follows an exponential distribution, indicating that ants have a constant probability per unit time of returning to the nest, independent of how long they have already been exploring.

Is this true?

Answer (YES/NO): NO